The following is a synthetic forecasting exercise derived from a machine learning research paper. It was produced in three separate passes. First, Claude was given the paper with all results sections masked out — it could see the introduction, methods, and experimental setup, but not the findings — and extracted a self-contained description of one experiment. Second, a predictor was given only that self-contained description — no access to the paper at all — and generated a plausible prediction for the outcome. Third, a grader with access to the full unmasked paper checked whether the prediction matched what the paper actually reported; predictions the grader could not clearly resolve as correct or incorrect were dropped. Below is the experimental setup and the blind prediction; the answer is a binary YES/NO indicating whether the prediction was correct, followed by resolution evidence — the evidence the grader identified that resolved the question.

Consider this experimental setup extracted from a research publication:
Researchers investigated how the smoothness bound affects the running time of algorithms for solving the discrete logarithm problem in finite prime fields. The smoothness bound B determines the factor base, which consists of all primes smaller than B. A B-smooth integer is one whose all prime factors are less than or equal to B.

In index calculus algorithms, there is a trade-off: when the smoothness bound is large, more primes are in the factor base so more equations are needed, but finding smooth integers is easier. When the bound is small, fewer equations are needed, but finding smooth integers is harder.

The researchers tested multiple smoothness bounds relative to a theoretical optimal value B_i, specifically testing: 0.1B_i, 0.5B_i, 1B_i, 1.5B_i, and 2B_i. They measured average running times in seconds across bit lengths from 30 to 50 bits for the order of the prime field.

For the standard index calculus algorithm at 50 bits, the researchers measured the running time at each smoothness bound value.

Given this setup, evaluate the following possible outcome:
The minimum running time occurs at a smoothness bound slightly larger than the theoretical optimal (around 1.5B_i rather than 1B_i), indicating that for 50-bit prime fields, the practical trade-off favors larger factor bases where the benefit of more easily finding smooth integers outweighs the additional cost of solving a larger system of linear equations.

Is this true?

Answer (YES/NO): NO